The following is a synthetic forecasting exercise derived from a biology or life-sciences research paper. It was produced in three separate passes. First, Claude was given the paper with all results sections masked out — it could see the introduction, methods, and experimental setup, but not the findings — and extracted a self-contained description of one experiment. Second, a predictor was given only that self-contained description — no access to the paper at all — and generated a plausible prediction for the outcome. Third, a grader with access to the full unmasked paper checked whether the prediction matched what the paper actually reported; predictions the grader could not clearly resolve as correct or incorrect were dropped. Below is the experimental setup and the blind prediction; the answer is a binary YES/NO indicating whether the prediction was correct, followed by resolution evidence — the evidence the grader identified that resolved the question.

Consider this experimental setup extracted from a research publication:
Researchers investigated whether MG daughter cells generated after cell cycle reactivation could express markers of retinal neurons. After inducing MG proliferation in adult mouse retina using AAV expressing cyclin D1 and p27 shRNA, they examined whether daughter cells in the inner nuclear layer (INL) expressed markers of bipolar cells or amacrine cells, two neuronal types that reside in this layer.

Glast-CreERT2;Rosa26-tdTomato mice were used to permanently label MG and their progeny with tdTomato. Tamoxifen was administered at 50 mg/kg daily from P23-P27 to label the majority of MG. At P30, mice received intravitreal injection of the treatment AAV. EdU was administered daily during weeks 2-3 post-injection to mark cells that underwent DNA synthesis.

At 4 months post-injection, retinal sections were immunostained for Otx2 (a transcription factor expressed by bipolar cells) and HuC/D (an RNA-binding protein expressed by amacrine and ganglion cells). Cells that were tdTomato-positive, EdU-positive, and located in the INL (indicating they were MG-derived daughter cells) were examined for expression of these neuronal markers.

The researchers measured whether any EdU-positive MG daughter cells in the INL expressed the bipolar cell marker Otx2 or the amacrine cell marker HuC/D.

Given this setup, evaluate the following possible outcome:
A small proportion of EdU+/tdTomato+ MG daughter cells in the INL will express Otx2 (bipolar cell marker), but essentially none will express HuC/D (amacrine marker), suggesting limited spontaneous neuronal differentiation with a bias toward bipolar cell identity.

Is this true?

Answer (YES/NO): NO